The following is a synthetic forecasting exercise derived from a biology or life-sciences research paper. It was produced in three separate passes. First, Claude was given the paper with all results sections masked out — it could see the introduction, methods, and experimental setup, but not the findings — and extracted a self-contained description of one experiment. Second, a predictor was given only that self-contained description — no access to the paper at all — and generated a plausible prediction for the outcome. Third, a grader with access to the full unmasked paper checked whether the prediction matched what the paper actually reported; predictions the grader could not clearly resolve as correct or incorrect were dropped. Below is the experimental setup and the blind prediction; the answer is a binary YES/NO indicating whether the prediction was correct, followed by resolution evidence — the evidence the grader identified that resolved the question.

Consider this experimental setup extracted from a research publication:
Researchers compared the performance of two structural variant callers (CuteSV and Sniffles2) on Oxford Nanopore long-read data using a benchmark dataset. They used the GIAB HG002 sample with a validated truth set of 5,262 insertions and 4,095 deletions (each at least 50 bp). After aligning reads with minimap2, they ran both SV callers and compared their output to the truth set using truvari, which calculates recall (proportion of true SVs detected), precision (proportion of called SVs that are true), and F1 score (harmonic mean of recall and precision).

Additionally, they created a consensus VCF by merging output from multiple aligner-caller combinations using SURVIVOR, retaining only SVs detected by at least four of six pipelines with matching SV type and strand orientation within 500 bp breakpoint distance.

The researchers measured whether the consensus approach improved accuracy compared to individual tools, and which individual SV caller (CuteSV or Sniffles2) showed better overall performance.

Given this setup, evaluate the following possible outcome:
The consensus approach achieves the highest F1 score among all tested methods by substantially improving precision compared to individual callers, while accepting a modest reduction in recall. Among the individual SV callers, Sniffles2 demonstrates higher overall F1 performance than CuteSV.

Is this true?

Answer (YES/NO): NO